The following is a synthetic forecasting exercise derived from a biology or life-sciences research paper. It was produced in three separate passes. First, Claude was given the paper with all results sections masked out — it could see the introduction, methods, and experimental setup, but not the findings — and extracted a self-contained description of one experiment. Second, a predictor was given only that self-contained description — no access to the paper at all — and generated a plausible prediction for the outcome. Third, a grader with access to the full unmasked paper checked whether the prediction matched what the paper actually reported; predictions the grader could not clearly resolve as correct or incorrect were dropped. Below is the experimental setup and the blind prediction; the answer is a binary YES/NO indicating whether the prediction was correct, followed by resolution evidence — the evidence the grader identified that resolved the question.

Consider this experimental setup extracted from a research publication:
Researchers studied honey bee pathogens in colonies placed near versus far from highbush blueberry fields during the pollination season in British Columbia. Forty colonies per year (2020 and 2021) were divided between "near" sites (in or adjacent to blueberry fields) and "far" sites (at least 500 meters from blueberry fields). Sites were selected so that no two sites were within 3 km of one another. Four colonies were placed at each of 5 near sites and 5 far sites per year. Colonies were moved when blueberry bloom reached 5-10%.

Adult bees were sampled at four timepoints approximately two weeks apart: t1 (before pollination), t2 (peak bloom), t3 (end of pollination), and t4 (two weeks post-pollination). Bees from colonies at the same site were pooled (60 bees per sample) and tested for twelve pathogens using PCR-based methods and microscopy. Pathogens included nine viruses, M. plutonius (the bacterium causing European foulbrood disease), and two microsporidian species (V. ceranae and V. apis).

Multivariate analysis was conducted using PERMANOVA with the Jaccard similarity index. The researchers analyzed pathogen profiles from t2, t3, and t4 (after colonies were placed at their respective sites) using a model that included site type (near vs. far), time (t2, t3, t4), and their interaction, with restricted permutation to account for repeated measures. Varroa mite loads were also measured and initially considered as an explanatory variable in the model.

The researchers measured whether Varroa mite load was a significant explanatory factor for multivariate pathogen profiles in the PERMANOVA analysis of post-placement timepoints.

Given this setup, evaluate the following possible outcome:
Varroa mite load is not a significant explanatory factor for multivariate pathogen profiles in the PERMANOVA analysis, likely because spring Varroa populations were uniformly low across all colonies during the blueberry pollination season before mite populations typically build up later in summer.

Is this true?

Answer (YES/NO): YES